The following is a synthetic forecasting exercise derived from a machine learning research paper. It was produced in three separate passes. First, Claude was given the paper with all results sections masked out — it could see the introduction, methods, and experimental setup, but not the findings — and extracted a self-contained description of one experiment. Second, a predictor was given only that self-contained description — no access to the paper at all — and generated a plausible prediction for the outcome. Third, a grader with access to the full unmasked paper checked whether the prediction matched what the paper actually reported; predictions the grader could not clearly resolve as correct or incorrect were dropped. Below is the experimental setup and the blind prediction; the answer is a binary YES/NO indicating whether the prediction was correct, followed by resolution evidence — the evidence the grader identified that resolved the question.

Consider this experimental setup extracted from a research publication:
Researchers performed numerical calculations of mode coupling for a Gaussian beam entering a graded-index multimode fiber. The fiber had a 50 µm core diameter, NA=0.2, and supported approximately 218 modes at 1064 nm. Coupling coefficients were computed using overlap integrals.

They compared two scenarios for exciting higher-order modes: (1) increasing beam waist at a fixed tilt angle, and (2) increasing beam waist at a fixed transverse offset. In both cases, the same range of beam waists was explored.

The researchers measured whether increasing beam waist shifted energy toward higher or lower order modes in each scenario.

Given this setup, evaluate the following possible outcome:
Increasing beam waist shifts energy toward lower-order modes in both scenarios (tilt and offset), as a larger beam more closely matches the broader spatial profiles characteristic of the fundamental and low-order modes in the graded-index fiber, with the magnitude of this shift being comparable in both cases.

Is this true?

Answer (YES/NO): NO